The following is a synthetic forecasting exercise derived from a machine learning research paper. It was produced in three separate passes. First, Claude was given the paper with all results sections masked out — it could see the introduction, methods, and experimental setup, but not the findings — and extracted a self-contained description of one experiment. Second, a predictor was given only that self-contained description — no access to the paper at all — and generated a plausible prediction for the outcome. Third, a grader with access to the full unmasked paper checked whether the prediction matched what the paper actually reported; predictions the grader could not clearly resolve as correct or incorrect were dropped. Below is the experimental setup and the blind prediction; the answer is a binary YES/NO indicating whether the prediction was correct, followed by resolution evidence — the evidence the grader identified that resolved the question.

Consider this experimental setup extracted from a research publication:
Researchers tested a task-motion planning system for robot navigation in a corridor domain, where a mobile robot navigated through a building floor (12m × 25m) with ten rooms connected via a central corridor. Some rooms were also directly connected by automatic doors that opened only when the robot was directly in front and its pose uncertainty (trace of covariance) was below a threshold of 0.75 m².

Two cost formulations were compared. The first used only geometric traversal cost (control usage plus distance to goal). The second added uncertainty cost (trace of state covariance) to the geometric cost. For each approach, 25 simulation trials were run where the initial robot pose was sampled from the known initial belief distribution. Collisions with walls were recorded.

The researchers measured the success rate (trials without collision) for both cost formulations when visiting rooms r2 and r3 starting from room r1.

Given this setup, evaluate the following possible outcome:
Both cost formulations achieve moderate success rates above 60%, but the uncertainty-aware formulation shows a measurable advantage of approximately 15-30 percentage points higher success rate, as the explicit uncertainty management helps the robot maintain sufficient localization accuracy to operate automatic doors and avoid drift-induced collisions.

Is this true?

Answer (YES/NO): NO